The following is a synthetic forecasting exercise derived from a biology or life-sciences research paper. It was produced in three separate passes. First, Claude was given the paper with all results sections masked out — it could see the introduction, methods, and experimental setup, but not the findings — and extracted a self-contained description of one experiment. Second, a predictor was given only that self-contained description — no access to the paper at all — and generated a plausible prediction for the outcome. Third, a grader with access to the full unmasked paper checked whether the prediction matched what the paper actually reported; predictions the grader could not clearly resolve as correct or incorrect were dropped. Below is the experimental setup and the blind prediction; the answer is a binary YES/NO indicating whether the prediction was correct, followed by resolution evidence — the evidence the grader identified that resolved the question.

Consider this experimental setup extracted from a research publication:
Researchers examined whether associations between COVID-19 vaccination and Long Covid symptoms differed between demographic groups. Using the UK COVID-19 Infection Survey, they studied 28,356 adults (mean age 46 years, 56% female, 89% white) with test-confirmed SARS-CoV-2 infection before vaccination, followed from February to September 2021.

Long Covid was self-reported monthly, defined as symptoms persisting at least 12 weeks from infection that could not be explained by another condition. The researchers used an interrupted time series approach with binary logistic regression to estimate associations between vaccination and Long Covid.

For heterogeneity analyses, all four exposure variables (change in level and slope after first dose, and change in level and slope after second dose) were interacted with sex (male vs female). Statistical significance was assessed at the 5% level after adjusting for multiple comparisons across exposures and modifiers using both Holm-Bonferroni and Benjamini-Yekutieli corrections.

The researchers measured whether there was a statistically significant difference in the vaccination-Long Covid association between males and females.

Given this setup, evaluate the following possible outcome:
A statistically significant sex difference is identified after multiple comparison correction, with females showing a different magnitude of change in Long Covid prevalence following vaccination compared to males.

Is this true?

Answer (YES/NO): NO